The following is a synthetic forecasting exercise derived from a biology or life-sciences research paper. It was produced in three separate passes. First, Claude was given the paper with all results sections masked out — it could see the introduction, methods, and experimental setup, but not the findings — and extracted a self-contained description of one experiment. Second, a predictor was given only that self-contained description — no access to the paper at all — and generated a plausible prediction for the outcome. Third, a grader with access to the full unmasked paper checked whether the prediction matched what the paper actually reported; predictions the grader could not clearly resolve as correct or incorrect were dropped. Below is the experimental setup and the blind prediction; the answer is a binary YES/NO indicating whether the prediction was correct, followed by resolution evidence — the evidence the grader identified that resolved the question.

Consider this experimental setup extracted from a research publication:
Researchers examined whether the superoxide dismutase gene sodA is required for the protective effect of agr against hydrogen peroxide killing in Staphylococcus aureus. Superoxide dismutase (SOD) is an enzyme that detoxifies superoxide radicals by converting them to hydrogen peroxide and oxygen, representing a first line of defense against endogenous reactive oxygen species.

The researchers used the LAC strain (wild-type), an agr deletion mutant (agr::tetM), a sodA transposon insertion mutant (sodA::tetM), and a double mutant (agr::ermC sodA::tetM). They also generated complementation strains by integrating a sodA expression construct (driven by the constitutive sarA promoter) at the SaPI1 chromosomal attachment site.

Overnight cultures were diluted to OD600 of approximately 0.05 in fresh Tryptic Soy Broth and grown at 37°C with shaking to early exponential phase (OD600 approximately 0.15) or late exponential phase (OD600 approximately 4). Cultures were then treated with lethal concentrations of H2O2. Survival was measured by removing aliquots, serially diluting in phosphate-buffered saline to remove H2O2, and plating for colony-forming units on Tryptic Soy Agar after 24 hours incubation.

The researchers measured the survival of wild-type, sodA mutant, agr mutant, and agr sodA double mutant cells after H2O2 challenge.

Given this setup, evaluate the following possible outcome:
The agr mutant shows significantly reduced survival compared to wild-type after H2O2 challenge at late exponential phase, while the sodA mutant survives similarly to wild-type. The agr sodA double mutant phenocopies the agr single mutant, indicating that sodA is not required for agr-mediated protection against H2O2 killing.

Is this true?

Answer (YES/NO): NO